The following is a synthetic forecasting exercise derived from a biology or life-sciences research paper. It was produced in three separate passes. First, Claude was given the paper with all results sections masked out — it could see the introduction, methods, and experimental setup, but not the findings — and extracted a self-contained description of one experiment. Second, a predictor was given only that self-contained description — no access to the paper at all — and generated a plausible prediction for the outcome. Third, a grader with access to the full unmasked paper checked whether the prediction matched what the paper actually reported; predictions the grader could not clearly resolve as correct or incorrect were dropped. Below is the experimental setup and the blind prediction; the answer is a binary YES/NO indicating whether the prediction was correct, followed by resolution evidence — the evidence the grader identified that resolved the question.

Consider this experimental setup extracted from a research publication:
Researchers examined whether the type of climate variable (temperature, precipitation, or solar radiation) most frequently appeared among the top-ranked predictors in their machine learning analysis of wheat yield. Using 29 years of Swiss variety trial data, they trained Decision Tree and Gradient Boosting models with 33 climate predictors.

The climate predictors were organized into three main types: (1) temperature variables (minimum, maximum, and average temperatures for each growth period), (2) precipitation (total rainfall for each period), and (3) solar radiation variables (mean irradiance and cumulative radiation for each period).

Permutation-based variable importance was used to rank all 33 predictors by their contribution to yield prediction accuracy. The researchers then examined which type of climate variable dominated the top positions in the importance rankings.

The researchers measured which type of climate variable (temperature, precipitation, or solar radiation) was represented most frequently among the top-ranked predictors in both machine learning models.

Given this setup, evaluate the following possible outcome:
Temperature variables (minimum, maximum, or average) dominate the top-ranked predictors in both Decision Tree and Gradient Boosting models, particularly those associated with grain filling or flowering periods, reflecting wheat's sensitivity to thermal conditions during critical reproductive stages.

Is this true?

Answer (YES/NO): NO